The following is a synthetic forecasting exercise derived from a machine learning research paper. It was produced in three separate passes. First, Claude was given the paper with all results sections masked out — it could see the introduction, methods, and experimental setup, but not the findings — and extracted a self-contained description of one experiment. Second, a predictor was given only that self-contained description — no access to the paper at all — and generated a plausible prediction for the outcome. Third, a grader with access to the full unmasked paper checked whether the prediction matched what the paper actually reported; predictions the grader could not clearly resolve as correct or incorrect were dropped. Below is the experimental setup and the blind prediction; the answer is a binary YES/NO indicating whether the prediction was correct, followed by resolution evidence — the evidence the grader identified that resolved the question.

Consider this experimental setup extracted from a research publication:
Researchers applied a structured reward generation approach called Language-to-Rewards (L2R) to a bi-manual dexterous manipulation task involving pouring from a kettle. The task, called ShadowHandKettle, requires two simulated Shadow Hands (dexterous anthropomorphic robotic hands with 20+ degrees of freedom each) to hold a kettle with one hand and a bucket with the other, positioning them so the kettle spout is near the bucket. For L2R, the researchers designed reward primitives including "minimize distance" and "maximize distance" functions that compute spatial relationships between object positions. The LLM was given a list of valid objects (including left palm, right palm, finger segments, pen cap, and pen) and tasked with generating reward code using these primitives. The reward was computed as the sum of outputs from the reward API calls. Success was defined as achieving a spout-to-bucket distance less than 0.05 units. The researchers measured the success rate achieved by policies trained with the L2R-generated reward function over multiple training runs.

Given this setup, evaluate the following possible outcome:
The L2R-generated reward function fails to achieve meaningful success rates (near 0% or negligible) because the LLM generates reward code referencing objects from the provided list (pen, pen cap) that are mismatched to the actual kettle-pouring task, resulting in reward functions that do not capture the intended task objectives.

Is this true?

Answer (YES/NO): NO